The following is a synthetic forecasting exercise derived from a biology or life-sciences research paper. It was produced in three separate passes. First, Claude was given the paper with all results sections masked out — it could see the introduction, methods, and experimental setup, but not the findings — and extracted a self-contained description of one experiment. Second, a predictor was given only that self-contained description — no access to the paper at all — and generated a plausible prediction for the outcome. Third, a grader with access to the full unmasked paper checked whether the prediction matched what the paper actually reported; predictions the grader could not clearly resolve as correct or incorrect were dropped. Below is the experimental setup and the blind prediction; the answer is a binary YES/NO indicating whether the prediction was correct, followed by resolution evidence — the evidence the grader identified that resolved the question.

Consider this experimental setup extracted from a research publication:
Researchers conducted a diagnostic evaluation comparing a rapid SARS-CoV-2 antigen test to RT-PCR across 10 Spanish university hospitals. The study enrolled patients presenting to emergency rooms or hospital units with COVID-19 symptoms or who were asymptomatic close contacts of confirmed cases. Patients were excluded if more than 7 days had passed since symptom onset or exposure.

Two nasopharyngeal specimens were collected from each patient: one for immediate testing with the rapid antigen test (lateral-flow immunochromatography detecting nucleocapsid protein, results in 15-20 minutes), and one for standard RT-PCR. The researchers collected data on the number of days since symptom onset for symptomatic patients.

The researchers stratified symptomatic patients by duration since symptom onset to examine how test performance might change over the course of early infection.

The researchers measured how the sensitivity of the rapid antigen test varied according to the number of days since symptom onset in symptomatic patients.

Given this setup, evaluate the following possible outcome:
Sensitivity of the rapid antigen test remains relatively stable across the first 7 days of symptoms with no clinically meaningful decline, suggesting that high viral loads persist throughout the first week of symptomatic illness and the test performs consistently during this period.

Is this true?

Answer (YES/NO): NO